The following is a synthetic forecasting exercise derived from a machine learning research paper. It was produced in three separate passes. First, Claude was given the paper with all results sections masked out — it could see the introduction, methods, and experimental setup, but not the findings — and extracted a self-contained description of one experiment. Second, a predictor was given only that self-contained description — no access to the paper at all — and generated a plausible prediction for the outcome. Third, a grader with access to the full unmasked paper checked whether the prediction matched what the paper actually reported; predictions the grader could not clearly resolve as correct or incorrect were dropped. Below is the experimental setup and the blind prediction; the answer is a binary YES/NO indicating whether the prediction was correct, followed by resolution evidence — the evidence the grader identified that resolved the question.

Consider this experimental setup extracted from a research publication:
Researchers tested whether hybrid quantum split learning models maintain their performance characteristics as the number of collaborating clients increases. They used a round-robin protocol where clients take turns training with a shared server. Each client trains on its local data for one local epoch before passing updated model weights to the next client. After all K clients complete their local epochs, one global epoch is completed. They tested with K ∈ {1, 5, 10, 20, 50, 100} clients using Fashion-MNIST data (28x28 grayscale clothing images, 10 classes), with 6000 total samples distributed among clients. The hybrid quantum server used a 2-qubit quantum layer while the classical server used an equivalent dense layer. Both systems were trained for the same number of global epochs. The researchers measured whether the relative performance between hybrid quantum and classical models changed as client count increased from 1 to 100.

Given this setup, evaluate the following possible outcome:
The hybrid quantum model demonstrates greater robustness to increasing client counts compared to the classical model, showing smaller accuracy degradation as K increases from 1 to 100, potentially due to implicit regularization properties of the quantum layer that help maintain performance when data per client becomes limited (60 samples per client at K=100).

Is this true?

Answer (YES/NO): NO